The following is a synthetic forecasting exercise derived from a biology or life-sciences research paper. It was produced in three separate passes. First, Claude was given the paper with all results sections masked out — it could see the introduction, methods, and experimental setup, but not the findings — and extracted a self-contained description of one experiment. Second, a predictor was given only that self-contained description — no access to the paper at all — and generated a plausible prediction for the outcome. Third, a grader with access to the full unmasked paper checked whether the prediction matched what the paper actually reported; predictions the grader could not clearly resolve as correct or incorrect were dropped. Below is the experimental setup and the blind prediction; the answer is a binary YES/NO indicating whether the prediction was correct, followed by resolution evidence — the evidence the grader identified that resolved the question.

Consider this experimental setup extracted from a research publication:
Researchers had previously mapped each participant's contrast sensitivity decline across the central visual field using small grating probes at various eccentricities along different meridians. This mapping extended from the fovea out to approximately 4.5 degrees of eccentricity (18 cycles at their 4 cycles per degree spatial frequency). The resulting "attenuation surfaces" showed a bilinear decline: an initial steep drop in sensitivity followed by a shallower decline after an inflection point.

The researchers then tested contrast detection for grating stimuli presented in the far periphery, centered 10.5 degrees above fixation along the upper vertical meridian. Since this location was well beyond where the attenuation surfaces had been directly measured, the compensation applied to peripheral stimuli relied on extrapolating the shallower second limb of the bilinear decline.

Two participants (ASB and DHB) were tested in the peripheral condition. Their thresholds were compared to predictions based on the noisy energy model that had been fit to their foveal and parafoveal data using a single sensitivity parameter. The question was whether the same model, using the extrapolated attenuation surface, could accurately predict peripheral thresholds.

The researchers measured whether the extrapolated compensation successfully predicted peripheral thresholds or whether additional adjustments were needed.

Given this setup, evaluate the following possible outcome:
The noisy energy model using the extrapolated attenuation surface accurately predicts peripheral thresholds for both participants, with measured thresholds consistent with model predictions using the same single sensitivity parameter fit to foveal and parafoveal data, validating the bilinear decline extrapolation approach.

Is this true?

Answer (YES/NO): NO